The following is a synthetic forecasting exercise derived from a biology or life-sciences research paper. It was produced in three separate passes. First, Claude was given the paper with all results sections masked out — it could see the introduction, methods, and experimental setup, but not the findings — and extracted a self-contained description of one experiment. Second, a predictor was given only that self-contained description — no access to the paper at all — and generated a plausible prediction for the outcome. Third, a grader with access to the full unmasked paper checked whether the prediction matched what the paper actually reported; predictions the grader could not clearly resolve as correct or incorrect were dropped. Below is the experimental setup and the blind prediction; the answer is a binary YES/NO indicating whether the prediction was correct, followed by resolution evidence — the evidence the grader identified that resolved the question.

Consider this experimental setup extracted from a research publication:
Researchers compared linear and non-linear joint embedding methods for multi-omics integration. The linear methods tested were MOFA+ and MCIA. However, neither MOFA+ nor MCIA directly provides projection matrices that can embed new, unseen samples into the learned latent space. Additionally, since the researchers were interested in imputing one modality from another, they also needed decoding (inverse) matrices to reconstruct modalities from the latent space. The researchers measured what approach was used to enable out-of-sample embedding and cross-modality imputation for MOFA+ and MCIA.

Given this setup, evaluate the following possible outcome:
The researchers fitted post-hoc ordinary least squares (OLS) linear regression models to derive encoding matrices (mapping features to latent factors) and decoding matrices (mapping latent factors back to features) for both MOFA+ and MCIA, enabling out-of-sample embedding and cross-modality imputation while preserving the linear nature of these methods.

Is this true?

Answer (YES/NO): NO